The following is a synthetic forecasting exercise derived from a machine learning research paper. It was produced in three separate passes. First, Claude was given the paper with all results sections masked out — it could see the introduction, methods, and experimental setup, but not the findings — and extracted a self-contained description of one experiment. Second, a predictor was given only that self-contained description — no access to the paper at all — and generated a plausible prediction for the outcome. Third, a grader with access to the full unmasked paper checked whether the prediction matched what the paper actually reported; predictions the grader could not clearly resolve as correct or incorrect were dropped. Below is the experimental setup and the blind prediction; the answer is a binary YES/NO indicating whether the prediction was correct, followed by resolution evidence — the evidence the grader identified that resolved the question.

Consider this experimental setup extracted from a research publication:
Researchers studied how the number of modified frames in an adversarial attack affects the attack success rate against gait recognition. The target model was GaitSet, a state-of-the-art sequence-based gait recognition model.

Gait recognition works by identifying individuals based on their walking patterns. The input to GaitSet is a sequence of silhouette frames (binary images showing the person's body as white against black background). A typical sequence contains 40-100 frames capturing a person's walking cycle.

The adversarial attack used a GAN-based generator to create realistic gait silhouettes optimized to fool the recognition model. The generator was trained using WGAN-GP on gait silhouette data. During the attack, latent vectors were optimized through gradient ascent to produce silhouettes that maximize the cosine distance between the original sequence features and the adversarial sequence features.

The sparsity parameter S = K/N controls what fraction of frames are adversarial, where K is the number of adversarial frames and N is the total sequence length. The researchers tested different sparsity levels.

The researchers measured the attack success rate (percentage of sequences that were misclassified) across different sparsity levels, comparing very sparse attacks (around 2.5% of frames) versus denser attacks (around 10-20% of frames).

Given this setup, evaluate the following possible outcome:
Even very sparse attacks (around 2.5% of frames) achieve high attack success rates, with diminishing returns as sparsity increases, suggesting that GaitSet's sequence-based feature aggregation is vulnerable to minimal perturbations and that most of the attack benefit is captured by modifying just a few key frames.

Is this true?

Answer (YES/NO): NO